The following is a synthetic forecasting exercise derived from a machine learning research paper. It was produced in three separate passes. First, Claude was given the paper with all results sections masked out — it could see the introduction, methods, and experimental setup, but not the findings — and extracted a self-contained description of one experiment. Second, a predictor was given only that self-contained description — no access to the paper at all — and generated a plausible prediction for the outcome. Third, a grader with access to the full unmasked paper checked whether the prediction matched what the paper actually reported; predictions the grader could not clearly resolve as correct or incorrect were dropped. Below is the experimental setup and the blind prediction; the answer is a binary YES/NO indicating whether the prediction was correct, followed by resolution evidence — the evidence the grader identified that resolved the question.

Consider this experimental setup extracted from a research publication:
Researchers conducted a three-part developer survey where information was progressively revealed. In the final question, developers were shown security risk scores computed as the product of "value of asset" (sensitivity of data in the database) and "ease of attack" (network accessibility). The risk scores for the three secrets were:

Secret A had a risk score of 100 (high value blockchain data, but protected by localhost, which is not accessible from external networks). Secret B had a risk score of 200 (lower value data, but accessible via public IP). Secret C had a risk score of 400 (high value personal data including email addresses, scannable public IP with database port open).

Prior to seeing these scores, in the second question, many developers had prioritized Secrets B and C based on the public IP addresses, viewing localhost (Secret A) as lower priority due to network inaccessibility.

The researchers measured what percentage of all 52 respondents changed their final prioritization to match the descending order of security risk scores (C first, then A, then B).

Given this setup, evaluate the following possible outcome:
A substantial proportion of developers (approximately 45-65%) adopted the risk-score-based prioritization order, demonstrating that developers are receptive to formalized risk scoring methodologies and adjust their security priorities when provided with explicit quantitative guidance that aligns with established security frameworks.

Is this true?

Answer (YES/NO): NO